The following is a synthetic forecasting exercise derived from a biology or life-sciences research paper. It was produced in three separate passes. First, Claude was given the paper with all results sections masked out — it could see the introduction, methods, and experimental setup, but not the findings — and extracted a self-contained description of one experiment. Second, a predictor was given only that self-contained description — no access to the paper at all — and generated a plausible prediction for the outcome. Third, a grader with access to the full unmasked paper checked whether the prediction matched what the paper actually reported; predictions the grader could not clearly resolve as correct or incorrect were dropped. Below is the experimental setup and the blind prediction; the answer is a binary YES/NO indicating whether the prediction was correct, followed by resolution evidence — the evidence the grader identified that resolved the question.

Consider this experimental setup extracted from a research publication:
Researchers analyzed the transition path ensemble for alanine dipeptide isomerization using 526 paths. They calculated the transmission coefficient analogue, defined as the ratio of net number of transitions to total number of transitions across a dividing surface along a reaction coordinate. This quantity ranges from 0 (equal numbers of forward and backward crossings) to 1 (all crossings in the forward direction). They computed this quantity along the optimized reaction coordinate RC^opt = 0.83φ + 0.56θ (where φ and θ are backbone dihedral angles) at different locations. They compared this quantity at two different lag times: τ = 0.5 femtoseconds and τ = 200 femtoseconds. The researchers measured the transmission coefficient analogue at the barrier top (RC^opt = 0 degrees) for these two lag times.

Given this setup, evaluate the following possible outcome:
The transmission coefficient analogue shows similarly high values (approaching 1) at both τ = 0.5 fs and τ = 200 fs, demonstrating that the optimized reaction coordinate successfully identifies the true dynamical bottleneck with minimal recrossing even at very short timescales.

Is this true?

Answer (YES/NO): NO